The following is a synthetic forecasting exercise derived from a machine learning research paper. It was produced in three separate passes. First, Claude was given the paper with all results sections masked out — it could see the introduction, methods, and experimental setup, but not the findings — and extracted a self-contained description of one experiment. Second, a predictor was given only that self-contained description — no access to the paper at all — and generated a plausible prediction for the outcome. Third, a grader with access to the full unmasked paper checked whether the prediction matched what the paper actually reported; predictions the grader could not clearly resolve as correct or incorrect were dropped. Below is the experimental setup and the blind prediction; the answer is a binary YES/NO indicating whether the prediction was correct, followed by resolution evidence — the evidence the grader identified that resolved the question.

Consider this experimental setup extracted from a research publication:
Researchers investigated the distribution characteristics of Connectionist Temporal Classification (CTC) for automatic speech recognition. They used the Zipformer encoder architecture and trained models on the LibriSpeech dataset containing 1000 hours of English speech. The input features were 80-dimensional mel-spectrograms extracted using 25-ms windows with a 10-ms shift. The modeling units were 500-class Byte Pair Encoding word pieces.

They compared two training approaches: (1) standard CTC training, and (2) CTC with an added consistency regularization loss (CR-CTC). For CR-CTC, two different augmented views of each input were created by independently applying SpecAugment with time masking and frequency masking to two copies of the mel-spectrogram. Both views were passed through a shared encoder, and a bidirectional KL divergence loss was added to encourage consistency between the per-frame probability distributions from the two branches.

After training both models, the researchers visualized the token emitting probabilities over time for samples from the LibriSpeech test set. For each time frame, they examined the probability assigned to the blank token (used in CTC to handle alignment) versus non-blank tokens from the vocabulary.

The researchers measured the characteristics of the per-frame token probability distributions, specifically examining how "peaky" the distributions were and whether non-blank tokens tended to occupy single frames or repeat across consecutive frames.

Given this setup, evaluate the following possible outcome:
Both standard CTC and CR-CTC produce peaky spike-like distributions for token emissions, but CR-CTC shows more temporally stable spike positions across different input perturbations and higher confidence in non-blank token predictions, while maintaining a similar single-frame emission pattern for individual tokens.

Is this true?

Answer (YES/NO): NO